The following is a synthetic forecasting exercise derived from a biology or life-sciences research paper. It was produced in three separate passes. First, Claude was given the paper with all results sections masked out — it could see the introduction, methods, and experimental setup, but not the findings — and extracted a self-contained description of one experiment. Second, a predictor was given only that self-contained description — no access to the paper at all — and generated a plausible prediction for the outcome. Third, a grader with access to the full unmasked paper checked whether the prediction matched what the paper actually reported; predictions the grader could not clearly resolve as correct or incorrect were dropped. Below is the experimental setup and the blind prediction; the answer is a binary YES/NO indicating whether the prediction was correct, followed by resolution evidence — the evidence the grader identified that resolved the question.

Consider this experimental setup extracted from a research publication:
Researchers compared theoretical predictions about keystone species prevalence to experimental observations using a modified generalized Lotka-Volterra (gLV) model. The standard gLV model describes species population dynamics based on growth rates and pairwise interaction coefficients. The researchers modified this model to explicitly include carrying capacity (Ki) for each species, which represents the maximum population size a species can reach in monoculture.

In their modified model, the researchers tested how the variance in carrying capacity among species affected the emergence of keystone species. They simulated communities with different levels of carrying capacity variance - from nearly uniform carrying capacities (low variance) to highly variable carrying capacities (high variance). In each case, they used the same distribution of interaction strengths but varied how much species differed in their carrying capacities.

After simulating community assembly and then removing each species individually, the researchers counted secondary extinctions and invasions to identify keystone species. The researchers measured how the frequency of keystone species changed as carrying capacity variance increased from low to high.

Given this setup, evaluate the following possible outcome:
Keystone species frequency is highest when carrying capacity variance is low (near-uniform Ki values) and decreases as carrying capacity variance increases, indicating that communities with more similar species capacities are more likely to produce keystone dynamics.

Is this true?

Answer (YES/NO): YES